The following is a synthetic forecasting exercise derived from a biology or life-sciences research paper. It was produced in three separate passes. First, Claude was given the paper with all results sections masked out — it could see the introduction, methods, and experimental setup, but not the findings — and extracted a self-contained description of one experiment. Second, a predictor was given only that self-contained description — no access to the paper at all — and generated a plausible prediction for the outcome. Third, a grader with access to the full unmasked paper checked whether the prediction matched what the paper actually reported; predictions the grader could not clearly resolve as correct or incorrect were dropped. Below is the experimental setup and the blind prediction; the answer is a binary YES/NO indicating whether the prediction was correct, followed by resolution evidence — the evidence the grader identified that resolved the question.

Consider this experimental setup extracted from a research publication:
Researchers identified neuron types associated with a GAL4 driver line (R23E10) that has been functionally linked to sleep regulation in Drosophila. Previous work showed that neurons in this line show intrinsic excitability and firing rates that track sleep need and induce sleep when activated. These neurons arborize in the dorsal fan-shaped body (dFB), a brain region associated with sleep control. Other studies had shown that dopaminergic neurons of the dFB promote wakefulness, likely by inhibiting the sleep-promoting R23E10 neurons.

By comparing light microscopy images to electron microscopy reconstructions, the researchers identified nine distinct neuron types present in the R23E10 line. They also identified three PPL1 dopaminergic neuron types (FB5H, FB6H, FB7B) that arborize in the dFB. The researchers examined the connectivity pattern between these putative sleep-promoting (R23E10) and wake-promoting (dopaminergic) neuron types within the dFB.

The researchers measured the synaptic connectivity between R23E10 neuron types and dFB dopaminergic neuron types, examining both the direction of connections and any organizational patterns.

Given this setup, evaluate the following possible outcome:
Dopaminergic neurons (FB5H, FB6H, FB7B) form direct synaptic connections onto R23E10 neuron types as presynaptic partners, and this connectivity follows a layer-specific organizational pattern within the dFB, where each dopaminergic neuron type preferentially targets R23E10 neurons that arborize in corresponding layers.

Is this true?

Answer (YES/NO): NO